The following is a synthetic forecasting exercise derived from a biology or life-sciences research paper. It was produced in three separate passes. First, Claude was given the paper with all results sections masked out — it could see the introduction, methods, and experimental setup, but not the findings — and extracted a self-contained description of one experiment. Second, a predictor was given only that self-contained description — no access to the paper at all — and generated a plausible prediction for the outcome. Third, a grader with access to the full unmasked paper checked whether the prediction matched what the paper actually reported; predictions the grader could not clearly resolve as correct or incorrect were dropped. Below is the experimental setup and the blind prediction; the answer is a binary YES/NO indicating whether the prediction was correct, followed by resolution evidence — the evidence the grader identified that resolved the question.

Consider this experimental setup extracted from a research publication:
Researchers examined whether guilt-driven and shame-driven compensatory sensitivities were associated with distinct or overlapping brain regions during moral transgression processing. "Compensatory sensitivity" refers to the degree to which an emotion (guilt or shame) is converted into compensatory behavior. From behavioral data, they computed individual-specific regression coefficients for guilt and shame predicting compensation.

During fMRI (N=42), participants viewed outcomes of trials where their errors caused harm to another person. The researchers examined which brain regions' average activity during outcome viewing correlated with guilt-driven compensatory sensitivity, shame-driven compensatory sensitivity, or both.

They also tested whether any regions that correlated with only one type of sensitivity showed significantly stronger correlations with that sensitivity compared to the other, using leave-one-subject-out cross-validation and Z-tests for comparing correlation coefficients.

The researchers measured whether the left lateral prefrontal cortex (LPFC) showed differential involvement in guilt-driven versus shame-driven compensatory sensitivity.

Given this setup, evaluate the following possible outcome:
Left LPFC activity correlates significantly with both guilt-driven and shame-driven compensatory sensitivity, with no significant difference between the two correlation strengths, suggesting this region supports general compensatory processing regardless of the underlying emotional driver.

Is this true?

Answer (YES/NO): NO